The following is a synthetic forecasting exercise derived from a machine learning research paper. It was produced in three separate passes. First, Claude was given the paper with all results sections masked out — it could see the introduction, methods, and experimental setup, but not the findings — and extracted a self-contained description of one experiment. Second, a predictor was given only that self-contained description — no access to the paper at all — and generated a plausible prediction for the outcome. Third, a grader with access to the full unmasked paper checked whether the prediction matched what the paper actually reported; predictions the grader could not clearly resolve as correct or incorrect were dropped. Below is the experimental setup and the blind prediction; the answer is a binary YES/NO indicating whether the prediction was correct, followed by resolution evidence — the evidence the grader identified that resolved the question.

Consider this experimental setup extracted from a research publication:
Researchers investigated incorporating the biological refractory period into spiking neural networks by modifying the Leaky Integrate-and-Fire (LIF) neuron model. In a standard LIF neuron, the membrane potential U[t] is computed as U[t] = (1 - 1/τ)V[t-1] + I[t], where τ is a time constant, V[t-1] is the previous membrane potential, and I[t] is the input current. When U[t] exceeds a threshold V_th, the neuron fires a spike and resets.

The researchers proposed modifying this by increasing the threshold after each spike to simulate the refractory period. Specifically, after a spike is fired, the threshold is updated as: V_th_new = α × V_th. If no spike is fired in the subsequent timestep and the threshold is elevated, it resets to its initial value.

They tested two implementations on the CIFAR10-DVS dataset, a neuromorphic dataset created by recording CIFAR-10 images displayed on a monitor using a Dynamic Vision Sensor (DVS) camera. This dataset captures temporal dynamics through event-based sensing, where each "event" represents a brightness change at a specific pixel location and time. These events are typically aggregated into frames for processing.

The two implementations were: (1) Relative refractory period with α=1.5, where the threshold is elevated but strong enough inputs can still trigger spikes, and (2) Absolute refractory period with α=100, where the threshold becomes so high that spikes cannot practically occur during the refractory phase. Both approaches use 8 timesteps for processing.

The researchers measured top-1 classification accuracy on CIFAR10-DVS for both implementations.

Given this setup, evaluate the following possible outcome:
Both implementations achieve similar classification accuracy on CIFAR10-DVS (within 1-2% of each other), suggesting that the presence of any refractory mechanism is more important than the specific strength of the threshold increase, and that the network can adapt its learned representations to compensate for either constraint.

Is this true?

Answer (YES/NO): YES